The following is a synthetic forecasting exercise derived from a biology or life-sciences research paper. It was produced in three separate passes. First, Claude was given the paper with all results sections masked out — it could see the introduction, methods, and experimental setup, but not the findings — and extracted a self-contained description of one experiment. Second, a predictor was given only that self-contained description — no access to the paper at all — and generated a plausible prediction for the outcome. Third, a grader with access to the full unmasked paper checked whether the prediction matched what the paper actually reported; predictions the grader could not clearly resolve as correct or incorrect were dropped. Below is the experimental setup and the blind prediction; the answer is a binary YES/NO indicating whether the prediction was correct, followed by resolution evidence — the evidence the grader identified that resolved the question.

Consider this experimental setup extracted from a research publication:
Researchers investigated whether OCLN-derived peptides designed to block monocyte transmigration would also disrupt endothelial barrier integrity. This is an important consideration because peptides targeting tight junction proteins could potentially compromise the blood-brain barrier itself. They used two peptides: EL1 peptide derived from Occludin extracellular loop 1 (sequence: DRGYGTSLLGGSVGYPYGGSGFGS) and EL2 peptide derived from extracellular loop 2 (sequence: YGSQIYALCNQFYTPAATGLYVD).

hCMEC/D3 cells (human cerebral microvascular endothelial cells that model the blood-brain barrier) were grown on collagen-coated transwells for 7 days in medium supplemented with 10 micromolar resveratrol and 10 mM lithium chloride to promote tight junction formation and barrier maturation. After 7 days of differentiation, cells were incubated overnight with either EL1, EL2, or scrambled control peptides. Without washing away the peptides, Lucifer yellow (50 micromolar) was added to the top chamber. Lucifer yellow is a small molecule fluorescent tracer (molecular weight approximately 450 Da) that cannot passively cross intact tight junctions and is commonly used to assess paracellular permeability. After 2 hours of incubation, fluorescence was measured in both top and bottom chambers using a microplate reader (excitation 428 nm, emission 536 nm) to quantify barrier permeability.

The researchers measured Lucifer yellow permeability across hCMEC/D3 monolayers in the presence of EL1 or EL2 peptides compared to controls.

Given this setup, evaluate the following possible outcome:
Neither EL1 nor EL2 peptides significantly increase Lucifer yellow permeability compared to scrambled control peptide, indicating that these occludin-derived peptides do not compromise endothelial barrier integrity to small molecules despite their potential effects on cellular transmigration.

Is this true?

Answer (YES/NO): YES